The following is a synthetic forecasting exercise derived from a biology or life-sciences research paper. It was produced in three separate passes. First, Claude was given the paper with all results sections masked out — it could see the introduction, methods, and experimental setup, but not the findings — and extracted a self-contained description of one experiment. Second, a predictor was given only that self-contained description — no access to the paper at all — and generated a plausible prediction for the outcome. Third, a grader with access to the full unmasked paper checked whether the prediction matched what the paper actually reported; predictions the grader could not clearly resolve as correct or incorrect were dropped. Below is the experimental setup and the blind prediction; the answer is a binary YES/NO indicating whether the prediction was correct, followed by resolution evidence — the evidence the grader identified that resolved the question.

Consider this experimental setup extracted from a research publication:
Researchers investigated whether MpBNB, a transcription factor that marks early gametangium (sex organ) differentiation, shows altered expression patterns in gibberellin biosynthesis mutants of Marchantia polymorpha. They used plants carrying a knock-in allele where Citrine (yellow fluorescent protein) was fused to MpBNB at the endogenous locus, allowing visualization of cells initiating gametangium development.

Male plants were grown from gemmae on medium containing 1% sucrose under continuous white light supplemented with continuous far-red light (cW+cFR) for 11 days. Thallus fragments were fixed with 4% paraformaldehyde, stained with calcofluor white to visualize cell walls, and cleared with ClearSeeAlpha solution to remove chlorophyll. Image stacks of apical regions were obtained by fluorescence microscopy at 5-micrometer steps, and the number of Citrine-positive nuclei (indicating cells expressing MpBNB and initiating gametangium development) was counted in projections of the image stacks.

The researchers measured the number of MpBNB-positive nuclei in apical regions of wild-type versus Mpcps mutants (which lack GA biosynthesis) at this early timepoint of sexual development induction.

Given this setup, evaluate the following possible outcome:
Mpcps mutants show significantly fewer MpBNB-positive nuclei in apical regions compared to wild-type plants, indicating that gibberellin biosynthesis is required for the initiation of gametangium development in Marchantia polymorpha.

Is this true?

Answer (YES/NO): NO